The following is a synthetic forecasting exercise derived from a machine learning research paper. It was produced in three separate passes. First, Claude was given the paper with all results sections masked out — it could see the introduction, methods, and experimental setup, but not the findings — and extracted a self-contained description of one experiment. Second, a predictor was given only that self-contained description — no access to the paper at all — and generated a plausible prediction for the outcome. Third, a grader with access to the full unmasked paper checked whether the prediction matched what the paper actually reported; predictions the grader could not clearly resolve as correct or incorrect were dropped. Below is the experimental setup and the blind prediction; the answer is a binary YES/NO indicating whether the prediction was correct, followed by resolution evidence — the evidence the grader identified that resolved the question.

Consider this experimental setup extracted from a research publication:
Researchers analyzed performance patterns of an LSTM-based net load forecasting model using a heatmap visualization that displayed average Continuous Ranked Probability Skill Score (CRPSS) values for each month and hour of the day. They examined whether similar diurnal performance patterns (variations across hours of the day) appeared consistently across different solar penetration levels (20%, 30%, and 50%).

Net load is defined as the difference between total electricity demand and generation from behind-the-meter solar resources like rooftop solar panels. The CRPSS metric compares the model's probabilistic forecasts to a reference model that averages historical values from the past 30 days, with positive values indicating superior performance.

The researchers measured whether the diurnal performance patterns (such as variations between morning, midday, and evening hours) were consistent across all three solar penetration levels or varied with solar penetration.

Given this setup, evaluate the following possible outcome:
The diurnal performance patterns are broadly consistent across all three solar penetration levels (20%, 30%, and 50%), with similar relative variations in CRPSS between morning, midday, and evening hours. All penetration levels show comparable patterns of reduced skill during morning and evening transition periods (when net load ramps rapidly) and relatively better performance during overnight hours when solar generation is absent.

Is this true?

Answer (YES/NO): NO